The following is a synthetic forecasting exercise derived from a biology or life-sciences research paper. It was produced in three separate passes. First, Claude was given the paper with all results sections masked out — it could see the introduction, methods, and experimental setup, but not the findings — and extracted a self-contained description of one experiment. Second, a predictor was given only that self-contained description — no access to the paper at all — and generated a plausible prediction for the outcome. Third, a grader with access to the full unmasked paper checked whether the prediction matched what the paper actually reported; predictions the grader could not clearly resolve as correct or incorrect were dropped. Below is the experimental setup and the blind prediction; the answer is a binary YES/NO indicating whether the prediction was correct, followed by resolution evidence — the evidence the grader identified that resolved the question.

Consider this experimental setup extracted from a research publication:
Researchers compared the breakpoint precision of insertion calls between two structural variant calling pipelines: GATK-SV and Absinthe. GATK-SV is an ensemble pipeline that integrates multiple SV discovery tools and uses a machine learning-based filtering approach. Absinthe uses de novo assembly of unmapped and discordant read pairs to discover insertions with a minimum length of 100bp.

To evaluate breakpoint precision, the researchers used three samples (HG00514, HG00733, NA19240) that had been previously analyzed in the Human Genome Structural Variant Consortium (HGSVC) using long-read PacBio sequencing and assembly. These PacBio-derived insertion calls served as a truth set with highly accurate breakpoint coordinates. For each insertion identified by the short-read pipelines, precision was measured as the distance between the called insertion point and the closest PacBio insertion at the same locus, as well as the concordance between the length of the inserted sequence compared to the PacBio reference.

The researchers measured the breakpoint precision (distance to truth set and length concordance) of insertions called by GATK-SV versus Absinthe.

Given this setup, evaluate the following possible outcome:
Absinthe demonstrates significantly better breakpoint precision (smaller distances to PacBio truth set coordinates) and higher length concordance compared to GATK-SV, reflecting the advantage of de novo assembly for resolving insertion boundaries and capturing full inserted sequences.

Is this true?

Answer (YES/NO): YES